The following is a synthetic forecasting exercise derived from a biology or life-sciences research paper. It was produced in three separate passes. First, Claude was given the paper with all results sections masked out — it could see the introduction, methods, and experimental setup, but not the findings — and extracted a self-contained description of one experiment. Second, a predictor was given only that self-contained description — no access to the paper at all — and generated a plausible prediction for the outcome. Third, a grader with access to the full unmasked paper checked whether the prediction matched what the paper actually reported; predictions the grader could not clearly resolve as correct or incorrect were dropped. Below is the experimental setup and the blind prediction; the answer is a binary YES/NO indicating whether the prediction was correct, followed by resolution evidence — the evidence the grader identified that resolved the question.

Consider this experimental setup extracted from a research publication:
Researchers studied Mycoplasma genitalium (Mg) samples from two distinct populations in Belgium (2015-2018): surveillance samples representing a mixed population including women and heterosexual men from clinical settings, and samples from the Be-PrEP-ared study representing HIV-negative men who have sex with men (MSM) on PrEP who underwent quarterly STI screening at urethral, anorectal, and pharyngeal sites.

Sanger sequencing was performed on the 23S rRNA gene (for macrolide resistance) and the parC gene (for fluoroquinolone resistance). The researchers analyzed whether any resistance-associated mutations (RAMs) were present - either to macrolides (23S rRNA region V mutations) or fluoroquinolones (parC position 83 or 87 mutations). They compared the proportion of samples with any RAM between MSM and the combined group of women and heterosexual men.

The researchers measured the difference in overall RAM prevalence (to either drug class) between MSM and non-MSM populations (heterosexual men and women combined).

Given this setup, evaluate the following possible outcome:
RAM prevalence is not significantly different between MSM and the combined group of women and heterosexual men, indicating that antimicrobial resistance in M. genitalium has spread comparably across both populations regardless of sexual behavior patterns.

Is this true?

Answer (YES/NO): NO